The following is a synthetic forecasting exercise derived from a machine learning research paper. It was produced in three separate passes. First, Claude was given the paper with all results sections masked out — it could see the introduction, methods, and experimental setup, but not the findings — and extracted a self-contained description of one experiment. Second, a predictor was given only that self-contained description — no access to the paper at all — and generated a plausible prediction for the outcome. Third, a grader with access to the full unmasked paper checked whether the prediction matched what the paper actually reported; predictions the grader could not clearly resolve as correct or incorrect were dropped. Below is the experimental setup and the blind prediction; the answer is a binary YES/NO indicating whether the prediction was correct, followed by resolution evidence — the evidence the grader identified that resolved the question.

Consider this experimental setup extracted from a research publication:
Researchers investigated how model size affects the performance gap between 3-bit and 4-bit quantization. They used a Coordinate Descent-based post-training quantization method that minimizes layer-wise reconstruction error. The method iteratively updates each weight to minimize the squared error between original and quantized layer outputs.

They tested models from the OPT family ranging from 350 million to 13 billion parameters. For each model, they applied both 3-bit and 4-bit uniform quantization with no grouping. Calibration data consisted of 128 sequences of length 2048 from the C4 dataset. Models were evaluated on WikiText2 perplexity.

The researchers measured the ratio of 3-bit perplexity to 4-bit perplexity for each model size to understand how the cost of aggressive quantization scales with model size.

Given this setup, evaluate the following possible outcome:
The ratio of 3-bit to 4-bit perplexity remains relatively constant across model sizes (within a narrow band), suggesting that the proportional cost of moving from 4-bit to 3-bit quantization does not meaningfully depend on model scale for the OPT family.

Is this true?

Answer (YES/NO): NO